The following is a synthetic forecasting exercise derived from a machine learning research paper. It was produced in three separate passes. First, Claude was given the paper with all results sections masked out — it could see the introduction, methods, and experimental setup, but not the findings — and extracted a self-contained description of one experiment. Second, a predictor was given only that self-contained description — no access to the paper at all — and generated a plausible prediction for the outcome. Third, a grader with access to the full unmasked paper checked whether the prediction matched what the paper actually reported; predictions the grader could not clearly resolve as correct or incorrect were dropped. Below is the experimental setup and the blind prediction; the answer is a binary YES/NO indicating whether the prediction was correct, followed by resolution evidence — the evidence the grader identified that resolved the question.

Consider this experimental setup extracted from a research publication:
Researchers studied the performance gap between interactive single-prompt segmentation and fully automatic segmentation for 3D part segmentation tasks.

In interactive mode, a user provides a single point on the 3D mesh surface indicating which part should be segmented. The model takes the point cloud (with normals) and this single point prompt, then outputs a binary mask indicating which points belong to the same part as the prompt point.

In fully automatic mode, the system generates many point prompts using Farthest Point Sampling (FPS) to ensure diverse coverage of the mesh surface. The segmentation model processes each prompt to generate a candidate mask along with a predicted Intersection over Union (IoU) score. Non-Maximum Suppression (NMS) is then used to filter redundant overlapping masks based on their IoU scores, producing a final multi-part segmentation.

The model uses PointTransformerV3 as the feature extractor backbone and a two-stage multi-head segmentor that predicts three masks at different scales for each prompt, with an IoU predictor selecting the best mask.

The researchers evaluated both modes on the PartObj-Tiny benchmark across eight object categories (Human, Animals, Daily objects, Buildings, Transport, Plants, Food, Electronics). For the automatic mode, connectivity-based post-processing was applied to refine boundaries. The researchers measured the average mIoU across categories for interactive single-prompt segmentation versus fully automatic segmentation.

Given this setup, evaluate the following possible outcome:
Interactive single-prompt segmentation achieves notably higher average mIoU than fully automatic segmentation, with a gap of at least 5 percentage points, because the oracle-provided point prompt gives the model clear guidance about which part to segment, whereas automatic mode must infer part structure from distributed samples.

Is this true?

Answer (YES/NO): NO